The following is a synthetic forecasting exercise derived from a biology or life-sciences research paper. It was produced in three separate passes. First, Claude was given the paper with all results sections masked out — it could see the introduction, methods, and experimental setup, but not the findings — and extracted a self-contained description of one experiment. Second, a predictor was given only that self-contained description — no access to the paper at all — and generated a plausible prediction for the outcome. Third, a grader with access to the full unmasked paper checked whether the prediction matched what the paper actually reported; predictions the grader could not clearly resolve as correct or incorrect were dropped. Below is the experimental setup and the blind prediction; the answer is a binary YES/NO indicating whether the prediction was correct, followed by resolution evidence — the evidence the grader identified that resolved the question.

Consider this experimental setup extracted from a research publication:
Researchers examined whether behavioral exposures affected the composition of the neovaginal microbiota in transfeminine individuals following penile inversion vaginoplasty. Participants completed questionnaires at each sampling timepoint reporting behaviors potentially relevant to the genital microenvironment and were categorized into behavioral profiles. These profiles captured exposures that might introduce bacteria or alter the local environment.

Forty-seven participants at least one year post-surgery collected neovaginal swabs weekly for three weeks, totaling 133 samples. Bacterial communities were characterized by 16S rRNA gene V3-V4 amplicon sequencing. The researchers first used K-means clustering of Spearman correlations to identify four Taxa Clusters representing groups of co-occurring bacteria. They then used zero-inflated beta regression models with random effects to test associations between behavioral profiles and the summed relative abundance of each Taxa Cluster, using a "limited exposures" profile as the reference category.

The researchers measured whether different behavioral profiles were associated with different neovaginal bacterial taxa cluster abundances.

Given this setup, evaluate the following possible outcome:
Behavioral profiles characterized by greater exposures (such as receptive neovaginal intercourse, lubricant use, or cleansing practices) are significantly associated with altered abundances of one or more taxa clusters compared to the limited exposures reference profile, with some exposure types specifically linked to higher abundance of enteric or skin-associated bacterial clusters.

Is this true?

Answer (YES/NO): YES